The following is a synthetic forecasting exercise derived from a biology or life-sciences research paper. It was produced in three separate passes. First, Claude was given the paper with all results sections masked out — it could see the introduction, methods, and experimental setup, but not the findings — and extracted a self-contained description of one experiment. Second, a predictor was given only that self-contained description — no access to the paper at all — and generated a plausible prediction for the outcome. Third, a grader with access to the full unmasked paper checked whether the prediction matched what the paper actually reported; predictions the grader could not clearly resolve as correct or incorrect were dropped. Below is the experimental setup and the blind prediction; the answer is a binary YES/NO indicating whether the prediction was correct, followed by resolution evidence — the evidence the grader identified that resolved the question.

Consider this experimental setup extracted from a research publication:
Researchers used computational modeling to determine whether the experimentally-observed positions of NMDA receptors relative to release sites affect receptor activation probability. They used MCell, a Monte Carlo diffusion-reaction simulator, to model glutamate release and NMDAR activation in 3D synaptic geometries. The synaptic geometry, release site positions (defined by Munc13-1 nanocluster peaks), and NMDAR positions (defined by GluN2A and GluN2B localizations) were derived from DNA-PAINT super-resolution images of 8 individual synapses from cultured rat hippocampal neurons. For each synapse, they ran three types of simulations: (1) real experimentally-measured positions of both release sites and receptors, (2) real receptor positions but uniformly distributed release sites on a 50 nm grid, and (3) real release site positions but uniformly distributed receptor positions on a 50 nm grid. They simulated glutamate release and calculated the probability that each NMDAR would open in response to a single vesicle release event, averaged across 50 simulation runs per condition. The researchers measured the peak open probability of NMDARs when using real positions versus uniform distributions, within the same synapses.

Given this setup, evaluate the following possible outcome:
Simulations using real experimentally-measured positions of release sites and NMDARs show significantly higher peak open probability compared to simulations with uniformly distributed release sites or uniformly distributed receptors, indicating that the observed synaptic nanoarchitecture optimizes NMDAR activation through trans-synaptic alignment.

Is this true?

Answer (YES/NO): YES